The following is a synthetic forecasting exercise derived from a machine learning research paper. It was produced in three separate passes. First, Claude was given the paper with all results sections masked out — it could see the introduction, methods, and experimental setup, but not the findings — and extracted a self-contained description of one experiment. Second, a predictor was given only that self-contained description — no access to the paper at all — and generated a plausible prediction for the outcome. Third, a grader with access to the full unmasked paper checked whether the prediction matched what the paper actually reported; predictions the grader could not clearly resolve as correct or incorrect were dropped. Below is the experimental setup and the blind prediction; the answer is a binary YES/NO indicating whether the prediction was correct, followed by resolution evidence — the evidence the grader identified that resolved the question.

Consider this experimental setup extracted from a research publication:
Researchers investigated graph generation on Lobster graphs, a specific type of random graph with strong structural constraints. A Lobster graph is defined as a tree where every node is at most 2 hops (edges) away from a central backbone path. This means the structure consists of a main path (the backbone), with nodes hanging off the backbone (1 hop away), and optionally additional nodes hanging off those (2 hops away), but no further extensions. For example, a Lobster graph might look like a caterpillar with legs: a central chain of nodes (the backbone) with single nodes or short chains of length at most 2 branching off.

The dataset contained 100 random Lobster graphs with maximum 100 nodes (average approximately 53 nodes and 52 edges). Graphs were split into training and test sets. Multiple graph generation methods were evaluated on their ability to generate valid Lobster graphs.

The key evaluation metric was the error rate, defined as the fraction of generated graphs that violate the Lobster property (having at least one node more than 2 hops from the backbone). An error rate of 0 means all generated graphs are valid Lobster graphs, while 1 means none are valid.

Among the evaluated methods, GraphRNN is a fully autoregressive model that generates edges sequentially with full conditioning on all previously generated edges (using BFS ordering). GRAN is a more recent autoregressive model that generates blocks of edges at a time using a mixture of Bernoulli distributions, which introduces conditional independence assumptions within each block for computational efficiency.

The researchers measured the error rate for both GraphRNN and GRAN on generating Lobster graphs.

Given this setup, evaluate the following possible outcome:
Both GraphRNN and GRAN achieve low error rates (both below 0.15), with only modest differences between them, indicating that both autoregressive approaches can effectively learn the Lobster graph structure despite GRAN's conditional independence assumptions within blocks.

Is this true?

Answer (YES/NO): NO